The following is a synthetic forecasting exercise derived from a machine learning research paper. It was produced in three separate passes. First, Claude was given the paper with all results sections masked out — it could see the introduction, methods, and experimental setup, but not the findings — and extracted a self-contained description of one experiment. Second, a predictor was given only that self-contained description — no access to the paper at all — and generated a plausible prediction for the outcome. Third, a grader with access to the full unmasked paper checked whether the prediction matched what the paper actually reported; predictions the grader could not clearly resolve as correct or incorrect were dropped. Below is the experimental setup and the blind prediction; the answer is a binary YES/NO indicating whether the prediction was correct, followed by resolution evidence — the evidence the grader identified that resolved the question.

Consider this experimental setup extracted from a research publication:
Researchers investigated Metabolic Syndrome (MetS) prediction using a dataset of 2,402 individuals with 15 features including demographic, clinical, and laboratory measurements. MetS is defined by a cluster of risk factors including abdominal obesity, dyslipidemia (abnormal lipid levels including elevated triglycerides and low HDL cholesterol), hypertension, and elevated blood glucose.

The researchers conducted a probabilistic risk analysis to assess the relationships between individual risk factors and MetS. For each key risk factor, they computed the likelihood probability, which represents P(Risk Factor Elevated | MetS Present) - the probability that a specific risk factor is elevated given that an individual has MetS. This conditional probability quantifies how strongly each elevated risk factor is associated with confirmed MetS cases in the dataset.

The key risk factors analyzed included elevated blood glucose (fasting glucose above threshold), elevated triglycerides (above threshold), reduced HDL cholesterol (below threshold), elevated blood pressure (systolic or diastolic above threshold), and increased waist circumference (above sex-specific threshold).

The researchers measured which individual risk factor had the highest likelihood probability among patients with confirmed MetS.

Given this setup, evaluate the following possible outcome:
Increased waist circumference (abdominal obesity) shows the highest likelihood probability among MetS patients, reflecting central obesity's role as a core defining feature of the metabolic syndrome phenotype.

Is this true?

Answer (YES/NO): NO